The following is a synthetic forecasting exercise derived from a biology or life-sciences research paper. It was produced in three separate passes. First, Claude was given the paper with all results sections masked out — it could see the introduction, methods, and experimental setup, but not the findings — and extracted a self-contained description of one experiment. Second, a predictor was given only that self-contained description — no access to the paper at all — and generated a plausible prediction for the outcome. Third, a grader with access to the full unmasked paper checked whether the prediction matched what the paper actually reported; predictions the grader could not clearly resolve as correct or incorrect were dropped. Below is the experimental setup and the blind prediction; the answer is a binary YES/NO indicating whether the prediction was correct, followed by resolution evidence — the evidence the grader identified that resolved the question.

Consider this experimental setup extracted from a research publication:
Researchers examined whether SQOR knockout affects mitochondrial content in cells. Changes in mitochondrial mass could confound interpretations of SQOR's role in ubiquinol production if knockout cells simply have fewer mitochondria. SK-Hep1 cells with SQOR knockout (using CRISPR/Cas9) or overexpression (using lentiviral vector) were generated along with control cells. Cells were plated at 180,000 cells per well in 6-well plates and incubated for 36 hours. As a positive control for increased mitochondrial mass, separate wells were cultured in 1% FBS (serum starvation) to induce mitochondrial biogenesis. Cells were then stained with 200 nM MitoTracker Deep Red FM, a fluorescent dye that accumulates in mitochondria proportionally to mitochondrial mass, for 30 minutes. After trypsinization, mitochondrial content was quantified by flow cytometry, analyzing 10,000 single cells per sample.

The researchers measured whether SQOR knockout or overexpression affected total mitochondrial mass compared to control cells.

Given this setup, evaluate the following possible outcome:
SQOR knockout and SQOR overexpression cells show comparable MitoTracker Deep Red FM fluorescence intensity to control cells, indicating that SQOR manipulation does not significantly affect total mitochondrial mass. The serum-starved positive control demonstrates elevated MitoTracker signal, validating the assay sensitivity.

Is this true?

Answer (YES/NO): YES